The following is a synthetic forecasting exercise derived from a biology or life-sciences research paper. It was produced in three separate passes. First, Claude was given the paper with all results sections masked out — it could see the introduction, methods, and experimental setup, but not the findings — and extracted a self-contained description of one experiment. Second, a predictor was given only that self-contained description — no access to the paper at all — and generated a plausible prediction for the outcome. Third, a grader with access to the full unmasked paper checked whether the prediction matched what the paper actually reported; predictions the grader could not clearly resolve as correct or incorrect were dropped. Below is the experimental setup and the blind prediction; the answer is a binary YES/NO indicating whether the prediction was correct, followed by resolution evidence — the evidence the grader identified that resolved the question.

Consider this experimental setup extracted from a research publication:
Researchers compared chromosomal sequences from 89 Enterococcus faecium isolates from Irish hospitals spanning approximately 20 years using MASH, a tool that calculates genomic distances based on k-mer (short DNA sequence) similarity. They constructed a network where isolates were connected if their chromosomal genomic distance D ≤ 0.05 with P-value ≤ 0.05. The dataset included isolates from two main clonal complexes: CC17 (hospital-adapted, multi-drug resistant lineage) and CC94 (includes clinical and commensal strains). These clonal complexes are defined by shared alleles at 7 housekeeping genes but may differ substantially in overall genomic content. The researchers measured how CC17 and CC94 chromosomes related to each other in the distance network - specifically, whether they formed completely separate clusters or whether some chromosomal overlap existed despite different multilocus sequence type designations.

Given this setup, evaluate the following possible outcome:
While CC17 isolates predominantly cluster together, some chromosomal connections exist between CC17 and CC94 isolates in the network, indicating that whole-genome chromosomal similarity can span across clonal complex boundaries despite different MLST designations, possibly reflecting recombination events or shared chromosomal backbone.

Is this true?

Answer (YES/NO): YES